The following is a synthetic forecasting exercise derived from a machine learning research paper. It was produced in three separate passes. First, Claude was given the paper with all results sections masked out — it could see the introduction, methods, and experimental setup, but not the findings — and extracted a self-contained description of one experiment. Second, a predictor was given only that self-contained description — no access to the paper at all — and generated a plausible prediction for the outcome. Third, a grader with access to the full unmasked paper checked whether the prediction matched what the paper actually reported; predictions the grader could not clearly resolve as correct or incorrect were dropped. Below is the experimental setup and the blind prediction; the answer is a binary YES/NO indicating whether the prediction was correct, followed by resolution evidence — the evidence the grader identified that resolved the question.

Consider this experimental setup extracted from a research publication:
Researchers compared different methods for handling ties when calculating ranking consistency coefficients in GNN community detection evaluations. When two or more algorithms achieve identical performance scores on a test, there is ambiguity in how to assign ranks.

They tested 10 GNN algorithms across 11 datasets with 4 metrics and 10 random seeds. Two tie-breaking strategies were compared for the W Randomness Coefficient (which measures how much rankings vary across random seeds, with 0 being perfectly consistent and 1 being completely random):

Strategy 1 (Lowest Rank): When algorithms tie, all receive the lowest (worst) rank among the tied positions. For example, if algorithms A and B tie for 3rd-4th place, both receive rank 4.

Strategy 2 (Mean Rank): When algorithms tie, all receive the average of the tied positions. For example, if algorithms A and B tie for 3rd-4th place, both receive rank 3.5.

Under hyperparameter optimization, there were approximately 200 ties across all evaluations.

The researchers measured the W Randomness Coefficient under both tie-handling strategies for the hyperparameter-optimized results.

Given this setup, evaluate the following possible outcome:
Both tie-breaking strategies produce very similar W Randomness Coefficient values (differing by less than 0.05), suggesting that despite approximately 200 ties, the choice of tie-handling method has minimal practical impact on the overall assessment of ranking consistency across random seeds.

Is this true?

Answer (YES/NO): NO